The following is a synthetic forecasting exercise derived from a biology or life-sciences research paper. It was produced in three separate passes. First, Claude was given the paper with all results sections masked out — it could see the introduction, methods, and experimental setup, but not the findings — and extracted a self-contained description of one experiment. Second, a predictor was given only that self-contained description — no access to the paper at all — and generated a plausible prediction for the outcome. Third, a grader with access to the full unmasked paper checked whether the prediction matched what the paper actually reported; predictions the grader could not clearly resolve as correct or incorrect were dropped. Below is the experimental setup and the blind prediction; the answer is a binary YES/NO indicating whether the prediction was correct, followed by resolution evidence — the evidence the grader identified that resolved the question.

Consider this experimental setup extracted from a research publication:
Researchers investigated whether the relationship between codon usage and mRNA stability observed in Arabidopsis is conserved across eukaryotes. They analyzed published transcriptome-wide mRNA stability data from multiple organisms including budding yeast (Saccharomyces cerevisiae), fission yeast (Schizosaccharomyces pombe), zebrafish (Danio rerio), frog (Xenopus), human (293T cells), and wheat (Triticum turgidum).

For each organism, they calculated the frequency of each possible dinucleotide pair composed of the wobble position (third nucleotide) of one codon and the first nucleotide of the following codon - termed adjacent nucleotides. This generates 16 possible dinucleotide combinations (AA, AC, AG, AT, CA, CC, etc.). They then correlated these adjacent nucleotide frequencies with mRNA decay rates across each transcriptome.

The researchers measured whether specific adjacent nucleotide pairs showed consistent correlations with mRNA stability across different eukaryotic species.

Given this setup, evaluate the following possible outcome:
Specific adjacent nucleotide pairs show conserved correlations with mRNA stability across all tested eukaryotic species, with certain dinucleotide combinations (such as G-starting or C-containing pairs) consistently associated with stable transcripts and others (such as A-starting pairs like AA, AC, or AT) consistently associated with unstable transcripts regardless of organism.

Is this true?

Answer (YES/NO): NO